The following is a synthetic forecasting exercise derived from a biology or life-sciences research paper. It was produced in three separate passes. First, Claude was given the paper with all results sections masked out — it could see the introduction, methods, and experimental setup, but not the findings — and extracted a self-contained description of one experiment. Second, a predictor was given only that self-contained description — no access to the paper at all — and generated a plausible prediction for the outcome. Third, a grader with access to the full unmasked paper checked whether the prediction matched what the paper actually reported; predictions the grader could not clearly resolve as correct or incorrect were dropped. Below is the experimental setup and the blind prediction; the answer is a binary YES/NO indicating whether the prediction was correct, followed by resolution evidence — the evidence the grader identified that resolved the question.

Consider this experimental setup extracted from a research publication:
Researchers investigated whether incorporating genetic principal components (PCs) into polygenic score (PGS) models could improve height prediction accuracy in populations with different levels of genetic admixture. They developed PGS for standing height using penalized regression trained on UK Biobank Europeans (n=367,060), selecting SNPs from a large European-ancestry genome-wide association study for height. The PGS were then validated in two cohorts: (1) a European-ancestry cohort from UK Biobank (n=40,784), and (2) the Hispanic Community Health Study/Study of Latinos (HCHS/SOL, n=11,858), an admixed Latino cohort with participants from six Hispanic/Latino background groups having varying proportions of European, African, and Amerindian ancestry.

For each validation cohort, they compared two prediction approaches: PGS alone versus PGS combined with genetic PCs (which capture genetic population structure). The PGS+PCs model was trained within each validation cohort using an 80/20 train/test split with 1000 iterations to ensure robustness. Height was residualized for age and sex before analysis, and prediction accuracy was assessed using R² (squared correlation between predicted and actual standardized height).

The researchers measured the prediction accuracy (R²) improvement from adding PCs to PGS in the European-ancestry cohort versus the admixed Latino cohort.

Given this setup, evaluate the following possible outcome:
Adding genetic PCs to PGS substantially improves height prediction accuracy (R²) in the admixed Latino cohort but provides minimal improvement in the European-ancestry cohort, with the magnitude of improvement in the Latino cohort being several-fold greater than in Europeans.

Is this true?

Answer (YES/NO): YES